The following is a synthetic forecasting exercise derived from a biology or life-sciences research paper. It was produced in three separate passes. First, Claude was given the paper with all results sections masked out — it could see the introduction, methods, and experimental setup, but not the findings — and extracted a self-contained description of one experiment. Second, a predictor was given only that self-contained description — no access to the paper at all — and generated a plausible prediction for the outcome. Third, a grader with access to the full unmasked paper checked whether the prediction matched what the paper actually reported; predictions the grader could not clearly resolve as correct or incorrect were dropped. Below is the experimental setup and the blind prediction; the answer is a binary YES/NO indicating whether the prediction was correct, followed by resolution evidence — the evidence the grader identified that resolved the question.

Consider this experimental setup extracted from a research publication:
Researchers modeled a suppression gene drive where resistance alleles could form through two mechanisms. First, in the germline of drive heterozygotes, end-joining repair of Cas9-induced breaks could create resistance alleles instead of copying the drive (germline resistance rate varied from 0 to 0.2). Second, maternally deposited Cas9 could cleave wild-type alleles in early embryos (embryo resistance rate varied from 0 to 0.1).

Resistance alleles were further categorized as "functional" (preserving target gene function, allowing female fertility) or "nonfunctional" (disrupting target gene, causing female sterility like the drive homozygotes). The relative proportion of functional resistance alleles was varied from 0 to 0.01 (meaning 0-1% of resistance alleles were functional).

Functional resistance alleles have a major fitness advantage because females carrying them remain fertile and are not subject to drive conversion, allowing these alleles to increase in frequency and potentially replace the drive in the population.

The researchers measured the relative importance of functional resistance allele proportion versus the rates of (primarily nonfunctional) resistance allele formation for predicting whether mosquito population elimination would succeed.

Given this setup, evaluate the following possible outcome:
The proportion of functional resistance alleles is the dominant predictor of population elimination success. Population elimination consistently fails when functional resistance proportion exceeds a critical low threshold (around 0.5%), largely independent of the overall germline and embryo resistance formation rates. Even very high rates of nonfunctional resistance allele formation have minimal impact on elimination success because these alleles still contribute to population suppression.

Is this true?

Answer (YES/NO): NO